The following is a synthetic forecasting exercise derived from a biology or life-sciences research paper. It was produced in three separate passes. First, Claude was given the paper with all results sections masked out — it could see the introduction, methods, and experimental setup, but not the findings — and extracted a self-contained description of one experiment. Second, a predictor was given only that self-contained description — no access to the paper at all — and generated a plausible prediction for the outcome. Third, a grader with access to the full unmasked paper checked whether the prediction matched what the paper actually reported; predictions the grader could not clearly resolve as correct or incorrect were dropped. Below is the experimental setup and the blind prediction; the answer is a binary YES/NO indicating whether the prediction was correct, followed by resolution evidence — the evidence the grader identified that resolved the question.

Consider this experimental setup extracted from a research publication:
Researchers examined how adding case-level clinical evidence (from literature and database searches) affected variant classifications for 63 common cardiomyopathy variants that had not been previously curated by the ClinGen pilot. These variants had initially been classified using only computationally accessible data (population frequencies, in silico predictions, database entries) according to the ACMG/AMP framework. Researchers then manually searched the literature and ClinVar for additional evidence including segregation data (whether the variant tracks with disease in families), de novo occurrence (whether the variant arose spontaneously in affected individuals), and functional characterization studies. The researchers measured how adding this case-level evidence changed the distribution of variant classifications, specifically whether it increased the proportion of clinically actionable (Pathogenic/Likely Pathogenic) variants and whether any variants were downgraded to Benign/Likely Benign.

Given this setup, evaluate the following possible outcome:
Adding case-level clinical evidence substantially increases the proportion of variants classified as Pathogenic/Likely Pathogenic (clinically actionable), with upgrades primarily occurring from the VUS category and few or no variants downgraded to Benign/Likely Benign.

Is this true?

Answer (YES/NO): NO